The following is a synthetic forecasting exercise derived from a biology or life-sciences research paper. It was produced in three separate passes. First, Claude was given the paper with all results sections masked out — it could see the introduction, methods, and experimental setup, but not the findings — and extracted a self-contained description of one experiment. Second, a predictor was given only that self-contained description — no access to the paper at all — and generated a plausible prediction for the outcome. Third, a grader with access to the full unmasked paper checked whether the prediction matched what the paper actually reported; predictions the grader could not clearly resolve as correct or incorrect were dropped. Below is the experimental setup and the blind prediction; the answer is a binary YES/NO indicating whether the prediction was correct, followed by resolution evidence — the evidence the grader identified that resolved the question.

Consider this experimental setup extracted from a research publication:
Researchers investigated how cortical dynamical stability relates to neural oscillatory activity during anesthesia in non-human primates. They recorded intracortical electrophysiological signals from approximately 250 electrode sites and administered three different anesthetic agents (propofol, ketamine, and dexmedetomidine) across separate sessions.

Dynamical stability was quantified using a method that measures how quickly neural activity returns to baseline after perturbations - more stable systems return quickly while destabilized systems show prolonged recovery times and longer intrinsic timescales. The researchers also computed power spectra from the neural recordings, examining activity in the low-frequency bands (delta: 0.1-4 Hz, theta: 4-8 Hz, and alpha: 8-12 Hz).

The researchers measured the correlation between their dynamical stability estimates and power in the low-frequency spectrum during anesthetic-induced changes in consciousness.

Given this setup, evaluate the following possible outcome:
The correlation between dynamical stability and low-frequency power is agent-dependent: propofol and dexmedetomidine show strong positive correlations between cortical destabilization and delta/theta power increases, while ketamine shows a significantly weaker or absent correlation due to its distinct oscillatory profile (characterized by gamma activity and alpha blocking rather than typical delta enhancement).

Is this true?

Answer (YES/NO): NO